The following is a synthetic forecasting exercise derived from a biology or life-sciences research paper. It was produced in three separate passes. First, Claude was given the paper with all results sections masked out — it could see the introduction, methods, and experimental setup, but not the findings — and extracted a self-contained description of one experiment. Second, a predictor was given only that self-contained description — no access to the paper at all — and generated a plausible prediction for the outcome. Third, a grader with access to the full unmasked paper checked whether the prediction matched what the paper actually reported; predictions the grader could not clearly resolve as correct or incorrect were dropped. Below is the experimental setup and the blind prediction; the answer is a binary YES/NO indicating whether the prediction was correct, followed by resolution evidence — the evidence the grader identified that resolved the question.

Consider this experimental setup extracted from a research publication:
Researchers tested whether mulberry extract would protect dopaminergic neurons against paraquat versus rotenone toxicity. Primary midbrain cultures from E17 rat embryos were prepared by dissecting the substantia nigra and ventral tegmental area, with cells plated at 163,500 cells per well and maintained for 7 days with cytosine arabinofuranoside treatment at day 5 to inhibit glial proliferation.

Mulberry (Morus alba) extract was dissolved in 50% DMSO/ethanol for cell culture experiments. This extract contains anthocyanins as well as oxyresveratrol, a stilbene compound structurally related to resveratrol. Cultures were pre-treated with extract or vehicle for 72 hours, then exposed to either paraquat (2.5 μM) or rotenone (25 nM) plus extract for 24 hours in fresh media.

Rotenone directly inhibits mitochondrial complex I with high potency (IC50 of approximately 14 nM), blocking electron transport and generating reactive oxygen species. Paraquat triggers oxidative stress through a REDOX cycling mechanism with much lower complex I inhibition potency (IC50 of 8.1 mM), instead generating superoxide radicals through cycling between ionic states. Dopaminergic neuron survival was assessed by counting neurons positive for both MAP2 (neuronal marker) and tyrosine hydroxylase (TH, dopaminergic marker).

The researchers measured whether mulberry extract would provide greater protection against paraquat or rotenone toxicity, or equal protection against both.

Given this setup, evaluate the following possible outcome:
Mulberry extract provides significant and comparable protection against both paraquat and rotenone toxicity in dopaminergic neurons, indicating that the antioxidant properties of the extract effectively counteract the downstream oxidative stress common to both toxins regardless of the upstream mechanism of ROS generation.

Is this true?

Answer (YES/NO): YES